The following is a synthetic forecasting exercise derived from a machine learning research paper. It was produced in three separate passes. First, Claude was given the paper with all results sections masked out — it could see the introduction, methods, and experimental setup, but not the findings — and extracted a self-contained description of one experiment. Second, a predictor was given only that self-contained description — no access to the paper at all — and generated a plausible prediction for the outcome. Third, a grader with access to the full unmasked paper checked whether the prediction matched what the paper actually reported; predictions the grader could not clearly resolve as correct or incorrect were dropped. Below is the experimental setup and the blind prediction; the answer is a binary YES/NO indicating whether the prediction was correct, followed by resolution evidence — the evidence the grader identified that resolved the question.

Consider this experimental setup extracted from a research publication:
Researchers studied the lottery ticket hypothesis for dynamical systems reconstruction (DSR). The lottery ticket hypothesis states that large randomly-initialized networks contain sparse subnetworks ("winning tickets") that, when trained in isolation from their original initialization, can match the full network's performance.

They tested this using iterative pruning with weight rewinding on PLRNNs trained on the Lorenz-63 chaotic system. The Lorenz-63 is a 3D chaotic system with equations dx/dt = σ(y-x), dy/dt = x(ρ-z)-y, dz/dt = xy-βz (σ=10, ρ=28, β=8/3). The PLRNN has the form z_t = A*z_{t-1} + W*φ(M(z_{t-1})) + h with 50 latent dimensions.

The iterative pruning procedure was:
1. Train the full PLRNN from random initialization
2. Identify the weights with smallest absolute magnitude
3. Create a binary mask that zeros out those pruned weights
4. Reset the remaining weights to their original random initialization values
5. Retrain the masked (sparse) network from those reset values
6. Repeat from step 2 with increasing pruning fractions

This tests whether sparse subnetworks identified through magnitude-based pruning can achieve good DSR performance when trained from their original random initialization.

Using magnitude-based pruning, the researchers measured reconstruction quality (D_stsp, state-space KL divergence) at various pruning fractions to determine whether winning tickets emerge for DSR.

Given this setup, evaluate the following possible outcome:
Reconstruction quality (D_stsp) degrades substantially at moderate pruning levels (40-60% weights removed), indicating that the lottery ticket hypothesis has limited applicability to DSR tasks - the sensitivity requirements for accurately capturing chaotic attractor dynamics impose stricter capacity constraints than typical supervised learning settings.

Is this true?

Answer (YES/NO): NO